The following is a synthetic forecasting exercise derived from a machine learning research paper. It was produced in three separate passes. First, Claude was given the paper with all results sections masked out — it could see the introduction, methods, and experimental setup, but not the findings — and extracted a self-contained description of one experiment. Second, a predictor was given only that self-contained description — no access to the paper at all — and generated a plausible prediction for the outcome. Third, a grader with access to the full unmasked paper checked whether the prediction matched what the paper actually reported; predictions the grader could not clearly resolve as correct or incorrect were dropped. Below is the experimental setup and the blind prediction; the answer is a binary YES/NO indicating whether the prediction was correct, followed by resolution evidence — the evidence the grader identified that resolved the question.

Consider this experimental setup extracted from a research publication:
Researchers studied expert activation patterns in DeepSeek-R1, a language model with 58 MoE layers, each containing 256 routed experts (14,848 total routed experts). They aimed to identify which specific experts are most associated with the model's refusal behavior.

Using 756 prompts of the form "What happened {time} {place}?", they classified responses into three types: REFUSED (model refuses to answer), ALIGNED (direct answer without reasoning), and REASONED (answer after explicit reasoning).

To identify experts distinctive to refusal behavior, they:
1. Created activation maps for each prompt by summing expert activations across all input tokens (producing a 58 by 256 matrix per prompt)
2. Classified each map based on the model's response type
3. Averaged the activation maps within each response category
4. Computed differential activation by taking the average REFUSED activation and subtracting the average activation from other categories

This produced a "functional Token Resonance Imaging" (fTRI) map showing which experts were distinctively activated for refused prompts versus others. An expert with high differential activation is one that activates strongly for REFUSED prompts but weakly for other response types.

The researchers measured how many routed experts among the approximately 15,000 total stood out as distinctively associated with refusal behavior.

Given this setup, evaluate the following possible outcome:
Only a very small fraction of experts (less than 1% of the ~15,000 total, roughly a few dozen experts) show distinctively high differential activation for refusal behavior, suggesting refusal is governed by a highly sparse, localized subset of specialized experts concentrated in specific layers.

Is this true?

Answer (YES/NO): NO